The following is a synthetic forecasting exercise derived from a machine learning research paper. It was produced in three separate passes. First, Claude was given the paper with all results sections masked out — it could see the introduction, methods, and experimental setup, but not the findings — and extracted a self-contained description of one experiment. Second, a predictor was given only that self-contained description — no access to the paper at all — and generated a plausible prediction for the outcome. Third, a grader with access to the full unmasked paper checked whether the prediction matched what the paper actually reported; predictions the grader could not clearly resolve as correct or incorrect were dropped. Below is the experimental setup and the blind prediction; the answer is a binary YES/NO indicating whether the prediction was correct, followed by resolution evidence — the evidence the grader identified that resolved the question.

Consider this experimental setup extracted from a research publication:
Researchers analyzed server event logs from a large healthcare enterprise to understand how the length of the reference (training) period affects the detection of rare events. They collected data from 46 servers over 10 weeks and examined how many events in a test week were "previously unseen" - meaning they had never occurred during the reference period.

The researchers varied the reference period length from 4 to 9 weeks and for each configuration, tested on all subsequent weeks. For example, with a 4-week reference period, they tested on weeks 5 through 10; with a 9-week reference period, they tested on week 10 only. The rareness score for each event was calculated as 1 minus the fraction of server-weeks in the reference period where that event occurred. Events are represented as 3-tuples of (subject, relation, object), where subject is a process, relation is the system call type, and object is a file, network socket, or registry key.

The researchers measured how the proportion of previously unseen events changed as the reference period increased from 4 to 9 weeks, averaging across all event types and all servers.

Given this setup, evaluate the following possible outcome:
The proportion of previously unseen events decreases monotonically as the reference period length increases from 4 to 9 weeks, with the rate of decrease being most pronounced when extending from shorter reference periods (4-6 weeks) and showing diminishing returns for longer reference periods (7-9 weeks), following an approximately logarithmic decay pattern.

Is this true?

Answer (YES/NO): NO